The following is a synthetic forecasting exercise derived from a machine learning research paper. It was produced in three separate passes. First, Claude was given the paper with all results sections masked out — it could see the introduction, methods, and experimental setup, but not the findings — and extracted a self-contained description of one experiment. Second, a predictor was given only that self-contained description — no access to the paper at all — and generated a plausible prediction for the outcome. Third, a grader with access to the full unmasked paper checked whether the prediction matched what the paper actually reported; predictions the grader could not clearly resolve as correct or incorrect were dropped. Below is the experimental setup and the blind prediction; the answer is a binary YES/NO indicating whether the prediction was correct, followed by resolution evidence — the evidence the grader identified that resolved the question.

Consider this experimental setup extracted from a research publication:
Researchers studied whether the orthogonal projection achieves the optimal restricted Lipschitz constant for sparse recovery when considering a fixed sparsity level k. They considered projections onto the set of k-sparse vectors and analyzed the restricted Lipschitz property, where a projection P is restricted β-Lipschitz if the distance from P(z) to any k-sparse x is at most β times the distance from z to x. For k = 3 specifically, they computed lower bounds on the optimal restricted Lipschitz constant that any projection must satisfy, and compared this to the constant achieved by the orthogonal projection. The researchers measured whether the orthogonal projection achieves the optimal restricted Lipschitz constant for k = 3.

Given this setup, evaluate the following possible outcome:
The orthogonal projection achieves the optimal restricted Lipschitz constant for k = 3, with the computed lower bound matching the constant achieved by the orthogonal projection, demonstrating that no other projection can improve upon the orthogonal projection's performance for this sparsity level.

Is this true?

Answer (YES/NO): NO